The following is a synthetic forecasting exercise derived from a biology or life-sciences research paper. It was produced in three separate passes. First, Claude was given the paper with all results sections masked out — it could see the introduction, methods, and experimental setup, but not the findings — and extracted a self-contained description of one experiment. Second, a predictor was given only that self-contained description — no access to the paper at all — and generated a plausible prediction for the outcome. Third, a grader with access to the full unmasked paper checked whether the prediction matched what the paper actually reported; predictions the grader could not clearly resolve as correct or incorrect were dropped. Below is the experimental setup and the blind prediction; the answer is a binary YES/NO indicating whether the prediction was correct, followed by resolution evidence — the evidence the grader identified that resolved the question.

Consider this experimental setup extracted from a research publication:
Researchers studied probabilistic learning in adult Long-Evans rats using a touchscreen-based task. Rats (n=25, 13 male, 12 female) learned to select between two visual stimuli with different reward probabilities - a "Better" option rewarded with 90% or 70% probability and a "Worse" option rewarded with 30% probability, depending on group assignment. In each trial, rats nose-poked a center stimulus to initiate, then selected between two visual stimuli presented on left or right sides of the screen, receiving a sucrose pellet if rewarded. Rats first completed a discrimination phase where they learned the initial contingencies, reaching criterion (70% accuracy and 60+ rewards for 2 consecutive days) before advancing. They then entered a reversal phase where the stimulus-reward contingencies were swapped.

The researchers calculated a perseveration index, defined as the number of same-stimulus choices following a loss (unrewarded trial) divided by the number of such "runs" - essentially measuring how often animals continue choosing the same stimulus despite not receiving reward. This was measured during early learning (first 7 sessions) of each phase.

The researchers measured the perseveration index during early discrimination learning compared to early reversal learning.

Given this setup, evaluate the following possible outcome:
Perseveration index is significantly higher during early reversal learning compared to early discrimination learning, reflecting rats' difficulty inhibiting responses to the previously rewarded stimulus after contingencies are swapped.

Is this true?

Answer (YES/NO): YES